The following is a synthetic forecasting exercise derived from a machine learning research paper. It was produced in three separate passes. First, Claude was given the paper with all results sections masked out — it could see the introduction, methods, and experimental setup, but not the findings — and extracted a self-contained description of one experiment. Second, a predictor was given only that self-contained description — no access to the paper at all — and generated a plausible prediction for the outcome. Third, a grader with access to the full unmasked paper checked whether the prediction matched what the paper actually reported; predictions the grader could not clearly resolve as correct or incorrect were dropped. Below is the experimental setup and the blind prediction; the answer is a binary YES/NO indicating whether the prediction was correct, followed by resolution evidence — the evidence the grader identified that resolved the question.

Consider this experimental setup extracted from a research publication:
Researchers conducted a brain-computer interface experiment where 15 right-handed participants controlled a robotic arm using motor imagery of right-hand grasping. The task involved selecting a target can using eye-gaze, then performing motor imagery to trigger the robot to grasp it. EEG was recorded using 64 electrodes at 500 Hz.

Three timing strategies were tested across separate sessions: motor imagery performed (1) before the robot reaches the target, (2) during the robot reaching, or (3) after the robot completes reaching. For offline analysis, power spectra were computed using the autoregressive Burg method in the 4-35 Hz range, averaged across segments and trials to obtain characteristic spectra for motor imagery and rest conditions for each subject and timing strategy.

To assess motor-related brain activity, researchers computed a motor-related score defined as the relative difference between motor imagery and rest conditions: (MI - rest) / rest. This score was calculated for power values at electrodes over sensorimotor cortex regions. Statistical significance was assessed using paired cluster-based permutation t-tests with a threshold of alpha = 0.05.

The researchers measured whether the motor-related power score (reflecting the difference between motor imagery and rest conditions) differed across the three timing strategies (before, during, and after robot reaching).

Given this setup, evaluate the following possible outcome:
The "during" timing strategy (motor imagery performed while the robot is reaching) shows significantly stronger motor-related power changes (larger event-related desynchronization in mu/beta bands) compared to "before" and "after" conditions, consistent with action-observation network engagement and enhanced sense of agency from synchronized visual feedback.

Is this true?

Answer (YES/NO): NO